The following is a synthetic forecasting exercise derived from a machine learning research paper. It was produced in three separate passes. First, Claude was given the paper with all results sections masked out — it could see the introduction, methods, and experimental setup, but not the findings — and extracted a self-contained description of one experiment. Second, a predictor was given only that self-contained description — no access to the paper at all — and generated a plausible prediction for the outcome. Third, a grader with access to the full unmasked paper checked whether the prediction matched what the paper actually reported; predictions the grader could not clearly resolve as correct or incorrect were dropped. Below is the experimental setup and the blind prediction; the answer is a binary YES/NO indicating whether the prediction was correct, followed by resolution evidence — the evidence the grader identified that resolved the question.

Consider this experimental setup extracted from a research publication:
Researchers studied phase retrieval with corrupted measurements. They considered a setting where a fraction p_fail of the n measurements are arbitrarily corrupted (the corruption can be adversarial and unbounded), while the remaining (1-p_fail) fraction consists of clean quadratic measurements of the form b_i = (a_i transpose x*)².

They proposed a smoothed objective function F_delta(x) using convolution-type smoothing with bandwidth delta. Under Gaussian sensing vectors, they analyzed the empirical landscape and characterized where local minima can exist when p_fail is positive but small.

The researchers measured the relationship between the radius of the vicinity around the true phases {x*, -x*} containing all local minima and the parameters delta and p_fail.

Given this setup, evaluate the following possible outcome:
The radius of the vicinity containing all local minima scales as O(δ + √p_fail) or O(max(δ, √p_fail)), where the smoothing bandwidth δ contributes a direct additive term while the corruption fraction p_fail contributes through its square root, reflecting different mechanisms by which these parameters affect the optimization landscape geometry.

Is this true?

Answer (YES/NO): NO